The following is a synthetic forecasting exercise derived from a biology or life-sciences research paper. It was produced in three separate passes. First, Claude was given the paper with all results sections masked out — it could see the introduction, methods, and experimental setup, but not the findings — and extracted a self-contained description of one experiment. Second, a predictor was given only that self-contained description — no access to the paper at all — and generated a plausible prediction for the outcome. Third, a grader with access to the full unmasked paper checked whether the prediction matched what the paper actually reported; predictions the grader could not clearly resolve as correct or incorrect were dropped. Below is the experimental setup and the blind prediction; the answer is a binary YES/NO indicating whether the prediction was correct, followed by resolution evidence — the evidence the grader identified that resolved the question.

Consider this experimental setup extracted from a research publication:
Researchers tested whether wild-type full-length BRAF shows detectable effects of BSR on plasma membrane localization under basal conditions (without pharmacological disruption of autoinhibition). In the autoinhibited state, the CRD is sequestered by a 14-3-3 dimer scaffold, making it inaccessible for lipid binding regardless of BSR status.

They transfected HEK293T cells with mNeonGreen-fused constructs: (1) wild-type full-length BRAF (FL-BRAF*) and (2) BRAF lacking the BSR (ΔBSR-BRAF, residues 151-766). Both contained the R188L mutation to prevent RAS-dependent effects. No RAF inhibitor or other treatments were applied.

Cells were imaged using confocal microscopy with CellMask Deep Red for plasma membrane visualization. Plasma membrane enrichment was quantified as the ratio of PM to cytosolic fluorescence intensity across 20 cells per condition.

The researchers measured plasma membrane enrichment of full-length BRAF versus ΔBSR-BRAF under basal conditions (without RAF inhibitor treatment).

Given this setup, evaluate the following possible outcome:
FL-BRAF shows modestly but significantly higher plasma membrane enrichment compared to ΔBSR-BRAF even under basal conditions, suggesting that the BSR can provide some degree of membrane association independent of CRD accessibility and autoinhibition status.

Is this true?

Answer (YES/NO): NO